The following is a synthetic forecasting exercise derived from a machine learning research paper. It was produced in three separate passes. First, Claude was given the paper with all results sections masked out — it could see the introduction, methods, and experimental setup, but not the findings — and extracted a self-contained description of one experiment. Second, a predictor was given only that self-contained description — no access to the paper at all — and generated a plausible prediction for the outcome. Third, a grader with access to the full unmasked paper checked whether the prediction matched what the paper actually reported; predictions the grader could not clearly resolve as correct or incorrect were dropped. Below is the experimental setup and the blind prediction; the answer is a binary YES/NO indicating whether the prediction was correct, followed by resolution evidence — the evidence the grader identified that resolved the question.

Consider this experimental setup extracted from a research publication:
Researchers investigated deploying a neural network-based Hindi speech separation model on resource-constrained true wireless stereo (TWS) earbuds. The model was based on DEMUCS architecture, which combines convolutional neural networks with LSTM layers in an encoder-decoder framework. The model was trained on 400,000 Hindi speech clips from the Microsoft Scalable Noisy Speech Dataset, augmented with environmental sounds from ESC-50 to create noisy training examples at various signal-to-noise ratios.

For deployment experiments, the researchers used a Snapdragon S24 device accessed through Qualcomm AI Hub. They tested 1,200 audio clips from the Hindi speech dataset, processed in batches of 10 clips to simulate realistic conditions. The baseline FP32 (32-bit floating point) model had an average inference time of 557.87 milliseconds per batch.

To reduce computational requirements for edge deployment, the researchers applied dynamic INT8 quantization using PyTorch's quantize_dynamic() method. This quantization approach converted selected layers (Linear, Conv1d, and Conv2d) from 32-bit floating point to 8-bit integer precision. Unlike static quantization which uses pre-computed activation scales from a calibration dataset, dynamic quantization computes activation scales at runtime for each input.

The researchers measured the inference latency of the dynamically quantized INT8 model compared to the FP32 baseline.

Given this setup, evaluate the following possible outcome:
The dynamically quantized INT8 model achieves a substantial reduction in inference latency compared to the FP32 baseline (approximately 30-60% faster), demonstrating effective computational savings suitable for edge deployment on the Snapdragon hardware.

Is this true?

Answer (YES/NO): NO